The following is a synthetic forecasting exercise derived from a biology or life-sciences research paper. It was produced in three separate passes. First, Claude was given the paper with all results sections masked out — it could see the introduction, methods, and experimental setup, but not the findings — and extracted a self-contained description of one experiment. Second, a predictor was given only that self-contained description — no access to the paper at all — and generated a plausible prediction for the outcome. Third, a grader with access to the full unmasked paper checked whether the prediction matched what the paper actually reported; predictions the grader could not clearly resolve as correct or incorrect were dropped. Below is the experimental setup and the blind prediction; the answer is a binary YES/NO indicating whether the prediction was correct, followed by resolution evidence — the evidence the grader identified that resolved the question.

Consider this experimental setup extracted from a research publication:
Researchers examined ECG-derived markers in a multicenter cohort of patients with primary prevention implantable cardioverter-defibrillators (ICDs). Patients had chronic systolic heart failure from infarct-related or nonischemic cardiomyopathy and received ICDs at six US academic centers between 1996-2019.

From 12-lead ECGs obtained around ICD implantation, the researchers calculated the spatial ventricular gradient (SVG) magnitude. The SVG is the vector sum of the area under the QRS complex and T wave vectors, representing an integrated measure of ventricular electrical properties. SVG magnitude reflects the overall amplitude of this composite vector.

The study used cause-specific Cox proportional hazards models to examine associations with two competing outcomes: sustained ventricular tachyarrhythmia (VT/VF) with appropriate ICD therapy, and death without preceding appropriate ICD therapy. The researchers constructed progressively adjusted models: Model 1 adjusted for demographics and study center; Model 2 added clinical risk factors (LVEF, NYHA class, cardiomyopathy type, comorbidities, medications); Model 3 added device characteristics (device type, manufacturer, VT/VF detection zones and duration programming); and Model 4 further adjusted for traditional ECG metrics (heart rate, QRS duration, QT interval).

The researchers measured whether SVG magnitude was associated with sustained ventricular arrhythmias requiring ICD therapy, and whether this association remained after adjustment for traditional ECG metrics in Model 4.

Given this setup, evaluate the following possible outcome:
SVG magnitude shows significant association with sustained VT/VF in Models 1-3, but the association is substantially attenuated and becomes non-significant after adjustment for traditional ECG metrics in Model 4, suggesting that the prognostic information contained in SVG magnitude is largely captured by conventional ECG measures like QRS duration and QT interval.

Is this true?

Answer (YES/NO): NO